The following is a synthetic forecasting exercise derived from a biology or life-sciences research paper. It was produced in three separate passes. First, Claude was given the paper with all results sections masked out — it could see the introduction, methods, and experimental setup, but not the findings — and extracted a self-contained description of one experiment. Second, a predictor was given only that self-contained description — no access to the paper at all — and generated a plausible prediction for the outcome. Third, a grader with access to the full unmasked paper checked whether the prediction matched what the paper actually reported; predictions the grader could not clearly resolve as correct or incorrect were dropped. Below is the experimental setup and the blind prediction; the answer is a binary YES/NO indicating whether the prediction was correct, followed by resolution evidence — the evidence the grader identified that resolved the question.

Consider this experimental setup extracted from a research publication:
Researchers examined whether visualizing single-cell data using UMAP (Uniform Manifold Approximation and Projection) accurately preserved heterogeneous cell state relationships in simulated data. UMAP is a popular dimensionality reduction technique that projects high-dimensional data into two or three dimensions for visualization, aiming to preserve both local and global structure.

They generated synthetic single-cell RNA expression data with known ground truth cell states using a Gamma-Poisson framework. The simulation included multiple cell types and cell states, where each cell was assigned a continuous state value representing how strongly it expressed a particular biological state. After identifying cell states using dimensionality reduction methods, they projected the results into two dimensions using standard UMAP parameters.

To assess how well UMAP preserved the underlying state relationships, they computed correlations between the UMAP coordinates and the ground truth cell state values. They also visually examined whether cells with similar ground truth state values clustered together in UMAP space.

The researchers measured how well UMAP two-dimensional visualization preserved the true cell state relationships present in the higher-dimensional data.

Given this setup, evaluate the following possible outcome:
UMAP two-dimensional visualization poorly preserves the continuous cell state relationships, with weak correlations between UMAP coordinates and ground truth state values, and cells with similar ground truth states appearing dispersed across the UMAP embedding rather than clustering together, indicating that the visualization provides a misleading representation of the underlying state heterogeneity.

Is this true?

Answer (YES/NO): YES